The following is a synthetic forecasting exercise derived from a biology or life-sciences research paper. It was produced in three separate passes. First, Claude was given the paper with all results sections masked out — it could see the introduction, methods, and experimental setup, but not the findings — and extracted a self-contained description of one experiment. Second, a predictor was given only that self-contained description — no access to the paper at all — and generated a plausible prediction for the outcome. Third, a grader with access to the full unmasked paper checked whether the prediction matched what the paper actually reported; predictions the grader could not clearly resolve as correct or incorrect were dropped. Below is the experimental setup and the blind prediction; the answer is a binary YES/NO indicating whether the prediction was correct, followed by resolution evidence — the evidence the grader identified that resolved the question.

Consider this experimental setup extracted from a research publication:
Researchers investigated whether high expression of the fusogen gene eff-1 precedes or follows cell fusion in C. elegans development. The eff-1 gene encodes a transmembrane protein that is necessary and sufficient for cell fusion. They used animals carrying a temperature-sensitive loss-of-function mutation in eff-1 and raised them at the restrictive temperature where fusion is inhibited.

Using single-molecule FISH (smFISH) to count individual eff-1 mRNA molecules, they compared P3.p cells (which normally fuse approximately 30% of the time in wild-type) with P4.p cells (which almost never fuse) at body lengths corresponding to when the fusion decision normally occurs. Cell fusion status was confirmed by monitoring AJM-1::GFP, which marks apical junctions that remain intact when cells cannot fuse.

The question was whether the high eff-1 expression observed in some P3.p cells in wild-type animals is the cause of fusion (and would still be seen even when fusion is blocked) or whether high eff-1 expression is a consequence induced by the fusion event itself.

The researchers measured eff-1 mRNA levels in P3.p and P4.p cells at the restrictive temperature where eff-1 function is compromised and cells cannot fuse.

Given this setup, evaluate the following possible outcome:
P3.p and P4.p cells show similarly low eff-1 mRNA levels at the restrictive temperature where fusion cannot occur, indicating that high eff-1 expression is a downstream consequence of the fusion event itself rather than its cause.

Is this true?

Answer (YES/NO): NO